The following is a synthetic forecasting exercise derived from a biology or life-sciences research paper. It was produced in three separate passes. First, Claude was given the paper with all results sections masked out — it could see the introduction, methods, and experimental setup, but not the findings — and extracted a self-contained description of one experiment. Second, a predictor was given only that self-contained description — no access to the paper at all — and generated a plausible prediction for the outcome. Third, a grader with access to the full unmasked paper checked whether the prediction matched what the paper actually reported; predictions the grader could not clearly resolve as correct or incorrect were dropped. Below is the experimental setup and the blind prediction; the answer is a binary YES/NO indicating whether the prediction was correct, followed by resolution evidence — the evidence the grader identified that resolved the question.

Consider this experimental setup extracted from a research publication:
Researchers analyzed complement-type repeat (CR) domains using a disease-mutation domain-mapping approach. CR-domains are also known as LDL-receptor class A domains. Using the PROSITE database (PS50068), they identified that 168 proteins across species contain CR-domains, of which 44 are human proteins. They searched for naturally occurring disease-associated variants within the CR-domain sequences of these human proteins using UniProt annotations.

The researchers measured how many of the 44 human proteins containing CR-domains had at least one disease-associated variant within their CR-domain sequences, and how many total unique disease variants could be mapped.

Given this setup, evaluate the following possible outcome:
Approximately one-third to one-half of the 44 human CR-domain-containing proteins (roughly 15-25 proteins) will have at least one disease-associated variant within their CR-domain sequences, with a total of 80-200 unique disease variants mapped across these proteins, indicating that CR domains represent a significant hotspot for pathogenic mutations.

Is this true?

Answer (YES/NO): NO